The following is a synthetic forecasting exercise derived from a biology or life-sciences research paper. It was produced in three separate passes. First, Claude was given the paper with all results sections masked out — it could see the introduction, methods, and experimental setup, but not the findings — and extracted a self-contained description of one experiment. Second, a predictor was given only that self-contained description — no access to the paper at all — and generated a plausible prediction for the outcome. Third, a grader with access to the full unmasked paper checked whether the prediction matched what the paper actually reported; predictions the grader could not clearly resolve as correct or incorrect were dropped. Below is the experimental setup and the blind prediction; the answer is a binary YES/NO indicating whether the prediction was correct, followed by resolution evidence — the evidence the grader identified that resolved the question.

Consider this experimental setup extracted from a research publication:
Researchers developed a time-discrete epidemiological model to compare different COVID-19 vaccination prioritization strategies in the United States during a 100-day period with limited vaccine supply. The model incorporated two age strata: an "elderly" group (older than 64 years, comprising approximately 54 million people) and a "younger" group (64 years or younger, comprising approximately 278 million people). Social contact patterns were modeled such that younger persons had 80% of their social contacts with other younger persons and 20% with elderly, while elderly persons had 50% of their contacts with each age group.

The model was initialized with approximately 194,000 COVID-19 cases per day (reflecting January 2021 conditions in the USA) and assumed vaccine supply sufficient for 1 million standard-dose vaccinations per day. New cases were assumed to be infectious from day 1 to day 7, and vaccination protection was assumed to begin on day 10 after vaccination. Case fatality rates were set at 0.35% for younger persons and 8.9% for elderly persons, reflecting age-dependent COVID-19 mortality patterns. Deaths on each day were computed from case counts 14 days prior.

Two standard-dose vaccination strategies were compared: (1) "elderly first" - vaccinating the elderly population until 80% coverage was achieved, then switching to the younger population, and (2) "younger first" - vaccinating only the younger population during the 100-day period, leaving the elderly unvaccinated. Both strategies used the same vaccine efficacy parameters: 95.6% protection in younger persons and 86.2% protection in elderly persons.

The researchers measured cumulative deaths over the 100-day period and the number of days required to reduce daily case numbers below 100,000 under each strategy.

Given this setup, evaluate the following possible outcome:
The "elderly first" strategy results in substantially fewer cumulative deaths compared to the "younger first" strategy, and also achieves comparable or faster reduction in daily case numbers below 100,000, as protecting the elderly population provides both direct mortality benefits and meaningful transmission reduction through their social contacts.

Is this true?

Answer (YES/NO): NO